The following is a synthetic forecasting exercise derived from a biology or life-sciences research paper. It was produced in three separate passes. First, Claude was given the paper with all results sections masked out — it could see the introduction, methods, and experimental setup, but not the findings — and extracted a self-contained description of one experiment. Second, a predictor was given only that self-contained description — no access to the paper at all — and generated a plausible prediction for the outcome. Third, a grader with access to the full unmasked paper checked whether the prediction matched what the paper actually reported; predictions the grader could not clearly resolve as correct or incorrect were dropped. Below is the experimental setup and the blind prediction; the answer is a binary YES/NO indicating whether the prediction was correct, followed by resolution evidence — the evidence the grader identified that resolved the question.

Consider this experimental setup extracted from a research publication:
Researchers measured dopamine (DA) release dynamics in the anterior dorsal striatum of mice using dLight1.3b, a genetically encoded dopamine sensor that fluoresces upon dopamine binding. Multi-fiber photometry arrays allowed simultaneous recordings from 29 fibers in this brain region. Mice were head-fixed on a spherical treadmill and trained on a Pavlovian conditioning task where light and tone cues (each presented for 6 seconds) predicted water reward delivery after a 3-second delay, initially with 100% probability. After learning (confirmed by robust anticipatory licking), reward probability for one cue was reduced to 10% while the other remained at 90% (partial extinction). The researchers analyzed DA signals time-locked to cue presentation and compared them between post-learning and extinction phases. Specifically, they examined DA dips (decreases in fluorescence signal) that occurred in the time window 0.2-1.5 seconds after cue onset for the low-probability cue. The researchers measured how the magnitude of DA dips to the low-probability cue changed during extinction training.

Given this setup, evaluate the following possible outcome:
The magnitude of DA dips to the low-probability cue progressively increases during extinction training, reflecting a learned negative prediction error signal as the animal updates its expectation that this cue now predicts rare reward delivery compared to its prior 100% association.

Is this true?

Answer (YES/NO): NO